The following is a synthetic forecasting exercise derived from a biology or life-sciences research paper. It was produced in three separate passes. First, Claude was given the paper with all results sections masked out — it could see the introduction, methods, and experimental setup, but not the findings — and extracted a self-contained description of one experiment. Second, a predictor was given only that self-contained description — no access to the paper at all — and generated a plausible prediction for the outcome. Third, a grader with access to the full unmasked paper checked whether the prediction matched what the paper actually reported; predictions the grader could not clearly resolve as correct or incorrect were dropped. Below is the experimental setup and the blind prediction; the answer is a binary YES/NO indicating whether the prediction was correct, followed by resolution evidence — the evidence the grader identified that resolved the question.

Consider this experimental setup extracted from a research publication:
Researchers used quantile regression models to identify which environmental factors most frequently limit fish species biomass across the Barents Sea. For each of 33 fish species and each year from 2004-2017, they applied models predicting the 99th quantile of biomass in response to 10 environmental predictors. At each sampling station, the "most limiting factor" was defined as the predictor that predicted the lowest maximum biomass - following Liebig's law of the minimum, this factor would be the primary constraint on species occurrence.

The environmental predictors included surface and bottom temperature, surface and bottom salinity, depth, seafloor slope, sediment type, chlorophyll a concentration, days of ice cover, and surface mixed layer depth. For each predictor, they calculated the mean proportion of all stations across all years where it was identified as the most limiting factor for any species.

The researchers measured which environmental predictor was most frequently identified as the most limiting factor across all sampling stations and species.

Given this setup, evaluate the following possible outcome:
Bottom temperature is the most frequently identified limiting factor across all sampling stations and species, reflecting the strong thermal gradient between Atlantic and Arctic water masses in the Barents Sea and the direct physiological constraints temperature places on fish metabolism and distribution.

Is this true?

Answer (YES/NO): YES